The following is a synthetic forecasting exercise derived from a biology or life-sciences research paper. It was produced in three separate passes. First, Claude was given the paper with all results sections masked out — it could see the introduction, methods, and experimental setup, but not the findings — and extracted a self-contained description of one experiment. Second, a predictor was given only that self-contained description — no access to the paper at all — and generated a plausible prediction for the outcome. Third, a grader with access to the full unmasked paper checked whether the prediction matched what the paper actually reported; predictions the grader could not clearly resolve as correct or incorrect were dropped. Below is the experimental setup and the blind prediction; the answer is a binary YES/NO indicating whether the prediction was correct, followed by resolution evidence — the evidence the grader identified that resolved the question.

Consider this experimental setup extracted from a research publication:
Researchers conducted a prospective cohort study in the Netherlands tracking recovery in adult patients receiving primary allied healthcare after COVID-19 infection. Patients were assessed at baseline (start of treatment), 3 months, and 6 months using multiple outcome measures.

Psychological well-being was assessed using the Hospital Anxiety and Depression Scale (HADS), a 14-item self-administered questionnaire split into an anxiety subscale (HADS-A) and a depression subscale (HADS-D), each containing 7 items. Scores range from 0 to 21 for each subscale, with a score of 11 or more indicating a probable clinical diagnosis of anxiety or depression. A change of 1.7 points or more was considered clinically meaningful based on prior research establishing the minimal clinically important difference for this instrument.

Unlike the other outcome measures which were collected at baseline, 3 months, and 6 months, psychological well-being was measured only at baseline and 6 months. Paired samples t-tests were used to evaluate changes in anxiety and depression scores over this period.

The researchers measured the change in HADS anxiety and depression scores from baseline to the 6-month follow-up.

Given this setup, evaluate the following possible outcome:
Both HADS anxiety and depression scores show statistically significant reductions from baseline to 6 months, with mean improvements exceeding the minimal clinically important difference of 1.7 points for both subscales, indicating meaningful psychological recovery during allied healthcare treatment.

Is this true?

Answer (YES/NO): NO